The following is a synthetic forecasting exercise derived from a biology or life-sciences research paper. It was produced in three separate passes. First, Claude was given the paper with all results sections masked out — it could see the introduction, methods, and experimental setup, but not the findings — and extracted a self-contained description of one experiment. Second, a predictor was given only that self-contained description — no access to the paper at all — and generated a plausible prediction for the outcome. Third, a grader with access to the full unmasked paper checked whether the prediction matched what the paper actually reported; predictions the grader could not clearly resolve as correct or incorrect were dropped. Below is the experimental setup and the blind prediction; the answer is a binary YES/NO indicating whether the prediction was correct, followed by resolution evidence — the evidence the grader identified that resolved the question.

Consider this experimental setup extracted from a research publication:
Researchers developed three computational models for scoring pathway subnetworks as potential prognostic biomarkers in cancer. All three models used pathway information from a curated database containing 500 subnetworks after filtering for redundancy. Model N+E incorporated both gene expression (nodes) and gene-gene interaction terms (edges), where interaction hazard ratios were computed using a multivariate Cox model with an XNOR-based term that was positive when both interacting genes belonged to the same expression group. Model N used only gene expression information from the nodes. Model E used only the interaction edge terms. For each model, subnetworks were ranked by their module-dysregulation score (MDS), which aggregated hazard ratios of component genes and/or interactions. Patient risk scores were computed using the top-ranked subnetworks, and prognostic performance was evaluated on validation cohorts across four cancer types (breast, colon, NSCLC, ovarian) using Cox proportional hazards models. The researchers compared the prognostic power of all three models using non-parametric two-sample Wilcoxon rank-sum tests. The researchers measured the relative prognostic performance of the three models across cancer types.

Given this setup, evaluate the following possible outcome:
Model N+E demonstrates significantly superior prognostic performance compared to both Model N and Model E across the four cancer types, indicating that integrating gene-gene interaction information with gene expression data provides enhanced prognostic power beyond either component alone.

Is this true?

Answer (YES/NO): NO